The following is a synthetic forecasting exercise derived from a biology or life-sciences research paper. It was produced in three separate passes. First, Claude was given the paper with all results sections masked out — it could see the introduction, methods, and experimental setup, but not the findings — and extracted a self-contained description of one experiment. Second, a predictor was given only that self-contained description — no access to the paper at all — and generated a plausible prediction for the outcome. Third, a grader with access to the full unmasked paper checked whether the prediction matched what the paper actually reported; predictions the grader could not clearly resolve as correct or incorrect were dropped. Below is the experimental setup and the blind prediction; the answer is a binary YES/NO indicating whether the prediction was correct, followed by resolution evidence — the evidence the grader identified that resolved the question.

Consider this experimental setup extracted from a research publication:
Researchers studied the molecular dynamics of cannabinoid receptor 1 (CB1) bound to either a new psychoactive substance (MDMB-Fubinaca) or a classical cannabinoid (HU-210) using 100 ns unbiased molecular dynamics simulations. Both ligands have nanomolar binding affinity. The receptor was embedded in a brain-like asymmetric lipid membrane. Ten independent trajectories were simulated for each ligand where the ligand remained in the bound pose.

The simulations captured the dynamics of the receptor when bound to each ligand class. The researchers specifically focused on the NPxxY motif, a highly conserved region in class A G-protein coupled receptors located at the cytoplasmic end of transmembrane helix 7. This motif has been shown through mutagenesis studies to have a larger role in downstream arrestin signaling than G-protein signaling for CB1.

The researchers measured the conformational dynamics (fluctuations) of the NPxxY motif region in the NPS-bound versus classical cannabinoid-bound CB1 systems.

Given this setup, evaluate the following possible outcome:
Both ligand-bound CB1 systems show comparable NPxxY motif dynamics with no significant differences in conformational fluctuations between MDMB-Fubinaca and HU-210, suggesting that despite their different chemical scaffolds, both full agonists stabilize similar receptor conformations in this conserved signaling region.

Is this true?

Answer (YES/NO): NO